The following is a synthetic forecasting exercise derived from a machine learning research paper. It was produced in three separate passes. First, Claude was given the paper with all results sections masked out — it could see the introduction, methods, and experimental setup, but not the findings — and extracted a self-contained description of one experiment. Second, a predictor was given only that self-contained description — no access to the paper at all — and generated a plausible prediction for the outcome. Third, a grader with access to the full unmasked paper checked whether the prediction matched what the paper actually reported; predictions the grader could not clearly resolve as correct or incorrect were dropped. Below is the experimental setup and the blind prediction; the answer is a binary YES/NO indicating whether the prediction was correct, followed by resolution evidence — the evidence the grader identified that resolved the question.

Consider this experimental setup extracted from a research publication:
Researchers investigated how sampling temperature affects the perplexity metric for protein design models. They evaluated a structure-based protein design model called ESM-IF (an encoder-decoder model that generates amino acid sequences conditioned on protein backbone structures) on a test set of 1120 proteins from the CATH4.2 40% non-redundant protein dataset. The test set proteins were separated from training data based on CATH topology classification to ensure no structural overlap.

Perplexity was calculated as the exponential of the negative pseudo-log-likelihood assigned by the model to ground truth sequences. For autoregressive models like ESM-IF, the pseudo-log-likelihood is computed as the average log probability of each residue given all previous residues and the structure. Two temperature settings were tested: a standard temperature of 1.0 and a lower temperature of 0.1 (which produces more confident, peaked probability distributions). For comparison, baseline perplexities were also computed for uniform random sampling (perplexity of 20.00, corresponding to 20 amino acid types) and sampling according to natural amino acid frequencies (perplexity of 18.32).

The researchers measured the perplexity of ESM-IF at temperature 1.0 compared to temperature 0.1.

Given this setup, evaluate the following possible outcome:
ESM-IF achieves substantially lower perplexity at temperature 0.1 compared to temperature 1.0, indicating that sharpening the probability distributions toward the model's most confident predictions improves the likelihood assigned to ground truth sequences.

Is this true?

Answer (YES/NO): NO